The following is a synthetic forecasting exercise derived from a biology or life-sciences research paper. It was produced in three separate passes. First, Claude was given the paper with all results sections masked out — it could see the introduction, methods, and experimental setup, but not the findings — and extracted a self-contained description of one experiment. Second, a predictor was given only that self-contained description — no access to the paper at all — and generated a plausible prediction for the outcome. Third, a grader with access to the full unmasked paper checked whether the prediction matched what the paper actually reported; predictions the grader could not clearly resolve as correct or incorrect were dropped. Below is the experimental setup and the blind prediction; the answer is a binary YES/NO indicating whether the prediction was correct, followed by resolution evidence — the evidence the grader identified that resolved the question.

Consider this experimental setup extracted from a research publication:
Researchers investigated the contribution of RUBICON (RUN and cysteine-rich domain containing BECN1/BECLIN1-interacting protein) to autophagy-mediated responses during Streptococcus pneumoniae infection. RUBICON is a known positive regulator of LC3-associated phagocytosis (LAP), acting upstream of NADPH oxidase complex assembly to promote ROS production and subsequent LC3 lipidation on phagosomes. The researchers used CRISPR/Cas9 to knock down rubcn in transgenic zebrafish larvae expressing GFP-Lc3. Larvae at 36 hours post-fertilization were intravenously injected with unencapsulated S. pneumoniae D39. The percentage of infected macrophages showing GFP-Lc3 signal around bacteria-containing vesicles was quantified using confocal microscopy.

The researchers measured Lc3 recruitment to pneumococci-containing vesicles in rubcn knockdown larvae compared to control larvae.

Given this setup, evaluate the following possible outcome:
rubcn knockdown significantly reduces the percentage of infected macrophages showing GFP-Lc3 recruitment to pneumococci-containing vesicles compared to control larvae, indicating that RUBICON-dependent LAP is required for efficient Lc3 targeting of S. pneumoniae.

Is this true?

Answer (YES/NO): YES